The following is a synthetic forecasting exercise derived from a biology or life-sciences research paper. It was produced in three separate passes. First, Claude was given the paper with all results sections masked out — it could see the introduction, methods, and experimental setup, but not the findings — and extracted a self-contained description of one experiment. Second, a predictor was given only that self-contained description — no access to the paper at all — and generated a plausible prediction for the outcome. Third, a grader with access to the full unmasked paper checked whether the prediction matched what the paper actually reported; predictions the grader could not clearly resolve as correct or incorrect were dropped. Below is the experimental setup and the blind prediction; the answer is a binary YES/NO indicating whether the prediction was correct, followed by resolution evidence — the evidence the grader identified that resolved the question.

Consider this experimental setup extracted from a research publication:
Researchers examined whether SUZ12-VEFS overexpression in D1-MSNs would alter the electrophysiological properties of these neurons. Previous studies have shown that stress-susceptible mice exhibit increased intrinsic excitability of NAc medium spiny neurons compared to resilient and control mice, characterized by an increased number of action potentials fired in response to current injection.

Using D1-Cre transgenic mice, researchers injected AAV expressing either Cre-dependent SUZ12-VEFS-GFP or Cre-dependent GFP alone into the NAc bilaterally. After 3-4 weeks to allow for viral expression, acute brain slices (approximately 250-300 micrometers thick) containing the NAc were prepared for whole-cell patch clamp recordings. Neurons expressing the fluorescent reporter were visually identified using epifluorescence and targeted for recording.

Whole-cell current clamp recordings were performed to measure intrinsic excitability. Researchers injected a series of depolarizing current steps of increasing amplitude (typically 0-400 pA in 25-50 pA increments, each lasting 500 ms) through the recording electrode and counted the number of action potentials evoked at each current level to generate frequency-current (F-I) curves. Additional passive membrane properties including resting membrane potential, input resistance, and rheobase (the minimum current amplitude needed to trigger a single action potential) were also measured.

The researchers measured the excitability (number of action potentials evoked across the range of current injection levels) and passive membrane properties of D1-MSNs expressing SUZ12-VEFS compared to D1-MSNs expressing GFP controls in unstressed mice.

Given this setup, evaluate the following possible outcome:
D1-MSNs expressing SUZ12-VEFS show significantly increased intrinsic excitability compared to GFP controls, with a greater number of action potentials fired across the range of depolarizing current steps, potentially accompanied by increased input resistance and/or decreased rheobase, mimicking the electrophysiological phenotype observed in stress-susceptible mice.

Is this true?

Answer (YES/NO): YES